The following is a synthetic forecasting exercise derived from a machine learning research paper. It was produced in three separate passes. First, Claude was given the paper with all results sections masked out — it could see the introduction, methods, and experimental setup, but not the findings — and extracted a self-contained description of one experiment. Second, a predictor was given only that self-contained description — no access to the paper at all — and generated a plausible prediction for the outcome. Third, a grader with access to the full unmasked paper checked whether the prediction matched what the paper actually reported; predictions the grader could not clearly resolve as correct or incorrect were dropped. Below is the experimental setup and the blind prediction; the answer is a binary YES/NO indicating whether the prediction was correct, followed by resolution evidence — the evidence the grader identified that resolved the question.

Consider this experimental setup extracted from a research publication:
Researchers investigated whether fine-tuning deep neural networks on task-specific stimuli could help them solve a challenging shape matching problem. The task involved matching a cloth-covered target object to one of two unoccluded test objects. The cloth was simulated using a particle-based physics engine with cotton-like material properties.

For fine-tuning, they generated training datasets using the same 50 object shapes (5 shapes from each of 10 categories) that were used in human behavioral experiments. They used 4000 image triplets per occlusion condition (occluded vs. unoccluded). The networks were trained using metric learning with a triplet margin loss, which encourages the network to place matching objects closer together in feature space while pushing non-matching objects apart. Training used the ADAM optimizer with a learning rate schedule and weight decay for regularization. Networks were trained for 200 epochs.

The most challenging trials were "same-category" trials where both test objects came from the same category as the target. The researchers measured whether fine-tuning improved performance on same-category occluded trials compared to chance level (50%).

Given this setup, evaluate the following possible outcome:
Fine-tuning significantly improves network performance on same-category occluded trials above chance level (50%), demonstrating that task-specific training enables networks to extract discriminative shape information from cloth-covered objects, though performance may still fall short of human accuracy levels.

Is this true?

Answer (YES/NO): NO